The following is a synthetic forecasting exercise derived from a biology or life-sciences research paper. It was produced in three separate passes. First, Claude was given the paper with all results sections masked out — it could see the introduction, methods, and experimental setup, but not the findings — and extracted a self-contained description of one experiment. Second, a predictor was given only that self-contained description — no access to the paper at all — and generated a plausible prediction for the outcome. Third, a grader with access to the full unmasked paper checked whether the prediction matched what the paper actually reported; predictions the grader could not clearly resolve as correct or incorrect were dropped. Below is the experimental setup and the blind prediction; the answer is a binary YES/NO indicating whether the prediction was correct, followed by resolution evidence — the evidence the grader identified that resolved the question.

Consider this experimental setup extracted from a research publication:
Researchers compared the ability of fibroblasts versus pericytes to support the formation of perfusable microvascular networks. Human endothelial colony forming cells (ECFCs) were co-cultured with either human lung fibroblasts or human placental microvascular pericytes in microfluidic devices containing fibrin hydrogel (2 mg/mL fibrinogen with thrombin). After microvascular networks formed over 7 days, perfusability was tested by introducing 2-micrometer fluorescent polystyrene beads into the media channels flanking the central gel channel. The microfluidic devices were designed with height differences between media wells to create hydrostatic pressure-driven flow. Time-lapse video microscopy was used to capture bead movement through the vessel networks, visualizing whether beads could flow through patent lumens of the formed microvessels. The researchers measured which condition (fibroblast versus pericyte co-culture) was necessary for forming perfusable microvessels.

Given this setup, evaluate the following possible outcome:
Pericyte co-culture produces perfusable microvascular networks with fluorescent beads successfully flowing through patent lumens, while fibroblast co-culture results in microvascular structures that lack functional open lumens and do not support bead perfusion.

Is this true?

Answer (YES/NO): NO